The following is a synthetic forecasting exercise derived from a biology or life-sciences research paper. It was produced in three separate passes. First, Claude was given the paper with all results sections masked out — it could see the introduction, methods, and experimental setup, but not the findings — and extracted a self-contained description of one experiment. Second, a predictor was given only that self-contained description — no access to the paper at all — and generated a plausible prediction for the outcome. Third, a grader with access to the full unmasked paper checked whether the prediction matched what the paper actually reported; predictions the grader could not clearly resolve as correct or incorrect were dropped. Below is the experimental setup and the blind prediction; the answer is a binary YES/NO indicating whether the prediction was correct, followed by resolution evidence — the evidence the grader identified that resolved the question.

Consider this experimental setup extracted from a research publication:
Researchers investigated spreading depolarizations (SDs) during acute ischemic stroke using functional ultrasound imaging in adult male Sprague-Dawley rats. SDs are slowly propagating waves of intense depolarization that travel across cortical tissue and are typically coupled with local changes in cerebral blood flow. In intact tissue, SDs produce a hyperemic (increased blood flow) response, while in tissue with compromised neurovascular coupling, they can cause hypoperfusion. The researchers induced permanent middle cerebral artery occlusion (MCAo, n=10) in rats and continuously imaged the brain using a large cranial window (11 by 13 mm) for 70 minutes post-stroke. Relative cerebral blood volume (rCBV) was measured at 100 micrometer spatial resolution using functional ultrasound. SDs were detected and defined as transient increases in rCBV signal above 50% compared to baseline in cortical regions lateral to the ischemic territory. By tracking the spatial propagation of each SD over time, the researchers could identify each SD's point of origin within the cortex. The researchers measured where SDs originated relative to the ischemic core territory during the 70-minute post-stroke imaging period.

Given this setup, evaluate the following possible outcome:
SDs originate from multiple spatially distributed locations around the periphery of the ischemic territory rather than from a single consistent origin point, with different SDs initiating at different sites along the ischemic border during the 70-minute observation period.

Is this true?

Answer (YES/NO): NO